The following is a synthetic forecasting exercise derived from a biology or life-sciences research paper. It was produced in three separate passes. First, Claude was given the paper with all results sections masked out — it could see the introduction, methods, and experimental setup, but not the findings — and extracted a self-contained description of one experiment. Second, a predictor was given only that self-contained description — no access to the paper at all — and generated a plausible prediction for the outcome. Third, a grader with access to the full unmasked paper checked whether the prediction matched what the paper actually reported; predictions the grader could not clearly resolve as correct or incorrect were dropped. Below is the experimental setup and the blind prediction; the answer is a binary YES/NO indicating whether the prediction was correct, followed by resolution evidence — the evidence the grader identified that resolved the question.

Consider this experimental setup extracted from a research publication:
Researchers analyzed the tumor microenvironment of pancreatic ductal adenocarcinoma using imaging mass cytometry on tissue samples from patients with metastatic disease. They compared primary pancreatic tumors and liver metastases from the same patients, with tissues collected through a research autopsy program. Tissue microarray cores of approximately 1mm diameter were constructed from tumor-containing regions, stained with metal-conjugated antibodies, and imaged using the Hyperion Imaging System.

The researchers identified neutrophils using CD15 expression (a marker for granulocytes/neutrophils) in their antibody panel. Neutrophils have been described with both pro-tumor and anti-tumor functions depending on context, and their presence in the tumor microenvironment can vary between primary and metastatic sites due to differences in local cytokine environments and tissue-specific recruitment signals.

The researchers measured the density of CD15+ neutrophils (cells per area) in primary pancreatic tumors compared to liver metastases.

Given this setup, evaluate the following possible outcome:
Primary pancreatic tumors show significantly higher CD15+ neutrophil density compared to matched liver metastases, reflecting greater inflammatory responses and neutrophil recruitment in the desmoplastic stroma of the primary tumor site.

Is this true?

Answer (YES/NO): NO